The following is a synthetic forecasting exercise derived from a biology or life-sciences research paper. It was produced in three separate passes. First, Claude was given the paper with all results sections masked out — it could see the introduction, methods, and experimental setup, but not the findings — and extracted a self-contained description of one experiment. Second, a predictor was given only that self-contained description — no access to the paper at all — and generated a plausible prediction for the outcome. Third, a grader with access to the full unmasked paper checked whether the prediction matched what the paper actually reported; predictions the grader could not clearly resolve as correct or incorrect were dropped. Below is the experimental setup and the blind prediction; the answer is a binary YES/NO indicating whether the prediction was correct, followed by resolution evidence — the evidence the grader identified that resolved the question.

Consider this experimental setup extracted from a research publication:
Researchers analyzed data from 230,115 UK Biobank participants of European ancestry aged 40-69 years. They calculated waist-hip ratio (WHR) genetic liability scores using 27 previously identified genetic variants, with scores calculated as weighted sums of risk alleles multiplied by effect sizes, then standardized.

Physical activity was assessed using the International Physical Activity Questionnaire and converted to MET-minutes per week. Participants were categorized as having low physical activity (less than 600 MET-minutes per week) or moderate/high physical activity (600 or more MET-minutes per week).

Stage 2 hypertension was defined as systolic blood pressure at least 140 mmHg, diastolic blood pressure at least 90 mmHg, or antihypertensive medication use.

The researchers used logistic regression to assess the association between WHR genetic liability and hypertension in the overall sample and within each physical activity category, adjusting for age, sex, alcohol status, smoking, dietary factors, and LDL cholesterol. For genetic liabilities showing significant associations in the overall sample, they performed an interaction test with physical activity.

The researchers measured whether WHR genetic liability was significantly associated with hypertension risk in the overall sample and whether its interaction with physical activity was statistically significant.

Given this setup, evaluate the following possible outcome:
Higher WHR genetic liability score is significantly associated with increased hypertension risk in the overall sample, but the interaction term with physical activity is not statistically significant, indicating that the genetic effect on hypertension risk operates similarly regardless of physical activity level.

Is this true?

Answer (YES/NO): YES